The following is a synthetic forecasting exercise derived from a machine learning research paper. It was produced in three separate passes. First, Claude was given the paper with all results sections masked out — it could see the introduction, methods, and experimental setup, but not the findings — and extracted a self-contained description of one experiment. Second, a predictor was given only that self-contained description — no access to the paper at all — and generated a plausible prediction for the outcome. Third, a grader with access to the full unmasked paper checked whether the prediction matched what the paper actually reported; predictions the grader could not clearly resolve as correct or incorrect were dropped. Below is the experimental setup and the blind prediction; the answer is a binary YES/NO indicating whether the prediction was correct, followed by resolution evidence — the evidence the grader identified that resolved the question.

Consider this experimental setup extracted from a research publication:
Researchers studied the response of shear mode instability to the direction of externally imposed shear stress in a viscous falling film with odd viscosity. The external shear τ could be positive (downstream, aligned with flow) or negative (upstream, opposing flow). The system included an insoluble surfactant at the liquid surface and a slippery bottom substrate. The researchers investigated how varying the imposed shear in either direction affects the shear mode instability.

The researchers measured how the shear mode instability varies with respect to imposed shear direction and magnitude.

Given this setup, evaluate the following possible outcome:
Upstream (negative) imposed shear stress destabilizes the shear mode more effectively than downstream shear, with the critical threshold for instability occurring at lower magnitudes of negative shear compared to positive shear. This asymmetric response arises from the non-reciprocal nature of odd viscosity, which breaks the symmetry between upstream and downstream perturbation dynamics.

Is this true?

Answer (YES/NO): NO